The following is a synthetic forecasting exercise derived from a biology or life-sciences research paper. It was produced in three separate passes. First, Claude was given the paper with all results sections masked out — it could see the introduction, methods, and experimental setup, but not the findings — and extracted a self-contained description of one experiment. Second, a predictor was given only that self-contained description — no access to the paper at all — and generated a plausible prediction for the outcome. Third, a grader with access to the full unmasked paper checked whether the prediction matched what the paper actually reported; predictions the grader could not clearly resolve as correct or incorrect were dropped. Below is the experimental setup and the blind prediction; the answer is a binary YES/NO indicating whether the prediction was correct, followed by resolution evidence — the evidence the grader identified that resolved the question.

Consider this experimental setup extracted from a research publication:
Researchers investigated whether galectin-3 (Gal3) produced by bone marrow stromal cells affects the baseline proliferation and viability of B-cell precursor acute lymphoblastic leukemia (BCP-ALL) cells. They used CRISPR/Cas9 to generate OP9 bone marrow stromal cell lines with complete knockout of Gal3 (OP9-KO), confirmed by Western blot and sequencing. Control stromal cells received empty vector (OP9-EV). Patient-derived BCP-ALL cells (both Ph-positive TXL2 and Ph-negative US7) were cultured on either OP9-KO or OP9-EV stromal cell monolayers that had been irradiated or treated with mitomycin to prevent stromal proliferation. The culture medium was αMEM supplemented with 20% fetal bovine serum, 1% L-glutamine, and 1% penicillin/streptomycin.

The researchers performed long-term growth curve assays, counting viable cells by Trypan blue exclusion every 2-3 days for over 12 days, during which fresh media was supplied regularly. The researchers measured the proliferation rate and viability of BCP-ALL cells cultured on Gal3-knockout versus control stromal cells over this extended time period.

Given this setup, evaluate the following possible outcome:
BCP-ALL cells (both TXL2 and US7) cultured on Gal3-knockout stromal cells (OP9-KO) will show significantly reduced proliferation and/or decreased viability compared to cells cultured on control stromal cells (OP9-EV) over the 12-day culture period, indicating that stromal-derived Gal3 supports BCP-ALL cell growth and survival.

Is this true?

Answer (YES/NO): NO